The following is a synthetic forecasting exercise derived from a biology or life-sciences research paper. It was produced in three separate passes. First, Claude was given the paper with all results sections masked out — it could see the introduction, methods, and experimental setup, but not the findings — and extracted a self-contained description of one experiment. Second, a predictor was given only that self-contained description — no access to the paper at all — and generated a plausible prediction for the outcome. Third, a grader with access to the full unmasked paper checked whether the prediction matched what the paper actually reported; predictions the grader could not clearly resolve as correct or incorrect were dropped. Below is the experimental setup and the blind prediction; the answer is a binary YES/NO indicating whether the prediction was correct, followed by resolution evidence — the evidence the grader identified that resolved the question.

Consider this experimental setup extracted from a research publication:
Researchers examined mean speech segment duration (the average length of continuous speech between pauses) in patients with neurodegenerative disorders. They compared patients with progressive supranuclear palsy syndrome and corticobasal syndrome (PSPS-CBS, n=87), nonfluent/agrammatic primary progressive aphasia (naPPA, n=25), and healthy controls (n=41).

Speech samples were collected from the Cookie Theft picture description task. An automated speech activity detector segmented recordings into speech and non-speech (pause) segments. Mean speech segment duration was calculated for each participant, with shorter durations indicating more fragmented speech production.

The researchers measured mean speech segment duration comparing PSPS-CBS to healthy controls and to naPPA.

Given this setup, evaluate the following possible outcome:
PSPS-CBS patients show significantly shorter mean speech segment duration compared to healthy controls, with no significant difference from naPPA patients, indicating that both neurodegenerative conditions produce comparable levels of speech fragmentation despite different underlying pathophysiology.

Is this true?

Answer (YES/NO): NO